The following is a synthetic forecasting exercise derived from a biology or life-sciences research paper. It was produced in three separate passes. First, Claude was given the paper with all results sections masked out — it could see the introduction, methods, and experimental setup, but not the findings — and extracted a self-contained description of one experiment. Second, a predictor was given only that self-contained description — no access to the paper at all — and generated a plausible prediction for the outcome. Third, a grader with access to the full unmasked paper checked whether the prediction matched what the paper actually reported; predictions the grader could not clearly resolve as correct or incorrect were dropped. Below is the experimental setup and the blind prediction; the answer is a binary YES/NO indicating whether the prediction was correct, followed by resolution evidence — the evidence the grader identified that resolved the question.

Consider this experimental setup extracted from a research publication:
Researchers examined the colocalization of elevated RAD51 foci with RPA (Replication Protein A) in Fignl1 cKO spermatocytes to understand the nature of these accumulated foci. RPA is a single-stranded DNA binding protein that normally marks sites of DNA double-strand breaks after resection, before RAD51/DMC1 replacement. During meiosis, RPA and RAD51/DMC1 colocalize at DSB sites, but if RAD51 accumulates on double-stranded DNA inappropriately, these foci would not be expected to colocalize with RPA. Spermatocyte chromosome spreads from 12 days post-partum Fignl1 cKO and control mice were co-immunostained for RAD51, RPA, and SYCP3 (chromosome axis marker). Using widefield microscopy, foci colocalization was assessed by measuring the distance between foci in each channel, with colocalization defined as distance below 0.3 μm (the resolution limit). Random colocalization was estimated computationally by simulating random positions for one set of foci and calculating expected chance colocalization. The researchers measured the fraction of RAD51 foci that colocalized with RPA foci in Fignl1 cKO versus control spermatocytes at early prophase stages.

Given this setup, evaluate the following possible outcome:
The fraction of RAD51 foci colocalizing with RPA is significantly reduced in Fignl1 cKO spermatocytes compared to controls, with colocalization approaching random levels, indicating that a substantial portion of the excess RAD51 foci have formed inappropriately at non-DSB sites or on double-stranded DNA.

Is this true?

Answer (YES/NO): NO